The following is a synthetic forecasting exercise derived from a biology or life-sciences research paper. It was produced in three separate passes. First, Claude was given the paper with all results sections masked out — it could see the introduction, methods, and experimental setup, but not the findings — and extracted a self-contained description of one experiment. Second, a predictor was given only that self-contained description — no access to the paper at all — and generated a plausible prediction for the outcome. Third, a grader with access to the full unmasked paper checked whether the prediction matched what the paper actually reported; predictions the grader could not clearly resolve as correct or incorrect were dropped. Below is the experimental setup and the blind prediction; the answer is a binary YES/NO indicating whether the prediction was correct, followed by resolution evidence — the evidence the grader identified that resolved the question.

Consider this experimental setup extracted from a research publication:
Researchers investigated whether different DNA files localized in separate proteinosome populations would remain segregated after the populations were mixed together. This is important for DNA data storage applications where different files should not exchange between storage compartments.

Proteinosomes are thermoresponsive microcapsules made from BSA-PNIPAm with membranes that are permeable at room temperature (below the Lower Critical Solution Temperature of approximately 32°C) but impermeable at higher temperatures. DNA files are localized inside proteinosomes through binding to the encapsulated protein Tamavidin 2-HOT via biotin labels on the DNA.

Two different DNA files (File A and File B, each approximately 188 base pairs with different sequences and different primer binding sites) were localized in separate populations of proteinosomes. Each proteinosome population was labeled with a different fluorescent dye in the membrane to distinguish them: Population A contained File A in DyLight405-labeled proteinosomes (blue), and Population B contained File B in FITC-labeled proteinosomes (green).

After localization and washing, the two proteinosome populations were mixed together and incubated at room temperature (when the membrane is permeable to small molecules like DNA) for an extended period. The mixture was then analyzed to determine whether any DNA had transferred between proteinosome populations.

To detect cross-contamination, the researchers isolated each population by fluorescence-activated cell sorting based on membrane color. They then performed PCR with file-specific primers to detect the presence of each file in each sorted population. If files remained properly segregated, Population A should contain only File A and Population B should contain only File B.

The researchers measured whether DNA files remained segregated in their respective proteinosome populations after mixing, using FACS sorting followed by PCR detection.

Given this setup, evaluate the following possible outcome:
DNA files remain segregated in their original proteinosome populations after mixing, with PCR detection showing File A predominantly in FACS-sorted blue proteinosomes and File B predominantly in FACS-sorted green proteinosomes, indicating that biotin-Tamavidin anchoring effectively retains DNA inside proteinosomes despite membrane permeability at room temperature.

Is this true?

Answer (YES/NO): YES